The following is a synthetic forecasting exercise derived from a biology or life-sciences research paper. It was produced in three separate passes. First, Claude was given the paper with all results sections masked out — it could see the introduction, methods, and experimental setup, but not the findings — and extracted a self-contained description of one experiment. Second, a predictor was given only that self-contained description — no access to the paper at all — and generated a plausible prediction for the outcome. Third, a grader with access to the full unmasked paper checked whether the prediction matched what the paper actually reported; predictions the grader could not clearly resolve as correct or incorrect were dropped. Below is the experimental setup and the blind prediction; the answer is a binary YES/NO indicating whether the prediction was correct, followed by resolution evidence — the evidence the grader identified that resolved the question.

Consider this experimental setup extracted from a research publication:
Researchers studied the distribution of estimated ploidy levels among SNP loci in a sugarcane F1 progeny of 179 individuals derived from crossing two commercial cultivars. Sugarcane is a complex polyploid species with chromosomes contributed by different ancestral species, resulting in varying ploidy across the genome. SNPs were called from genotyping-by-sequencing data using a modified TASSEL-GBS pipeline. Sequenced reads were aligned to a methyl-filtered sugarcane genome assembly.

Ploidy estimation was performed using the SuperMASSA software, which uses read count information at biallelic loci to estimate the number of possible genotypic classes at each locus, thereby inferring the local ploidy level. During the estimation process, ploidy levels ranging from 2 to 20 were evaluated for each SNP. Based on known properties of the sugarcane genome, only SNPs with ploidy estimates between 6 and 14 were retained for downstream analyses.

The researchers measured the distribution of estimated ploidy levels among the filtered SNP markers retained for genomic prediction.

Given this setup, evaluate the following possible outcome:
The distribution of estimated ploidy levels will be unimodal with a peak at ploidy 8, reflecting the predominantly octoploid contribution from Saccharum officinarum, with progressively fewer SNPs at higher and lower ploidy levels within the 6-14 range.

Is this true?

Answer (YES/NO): NO